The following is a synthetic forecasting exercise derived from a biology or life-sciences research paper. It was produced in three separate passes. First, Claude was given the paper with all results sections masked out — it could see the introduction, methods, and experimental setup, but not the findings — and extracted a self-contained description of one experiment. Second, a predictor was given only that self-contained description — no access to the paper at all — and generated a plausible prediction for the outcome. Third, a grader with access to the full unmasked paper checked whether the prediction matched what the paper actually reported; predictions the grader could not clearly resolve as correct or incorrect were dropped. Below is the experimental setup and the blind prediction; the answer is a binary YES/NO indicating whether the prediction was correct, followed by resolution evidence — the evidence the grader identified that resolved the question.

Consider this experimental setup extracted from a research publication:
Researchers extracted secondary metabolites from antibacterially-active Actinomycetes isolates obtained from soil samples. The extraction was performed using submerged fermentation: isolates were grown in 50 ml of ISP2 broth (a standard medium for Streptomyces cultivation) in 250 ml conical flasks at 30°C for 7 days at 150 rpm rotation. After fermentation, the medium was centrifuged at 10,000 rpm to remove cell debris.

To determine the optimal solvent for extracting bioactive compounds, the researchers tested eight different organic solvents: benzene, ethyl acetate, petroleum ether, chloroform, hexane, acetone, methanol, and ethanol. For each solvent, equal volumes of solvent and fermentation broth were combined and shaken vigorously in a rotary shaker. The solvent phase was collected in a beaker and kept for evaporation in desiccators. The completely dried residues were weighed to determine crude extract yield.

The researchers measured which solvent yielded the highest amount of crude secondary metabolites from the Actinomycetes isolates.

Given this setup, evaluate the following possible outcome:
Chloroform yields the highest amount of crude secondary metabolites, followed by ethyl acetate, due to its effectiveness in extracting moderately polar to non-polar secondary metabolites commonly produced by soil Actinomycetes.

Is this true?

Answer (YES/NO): NO